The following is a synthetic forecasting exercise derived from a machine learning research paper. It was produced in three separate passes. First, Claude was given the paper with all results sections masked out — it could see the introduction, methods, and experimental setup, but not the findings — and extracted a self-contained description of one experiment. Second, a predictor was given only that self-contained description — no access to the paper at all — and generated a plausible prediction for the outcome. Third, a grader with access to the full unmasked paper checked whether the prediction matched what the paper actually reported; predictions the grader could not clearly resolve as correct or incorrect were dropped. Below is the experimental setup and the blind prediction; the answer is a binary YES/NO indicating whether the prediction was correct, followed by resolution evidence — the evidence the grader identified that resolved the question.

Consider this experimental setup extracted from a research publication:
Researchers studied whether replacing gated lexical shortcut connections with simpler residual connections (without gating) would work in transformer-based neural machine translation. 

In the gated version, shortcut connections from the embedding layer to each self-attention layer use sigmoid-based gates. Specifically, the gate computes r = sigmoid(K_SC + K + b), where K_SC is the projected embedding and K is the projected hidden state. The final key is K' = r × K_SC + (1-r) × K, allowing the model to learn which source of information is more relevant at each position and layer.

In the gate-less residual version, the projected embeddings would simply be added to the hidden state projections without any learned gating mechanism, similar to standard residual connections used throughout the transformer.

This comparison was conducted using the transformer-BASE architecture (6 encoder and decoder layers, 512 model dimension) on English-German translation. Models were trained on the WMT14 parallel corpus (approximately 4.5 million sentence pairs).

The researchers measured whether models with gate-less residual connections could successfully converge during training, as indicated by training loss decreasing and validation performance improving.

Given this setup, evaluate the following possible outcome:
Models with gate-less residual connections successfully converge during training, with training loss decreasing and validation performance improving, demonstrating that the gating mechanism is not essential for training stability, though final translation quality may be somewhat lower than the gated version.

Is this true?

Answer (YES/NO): NO